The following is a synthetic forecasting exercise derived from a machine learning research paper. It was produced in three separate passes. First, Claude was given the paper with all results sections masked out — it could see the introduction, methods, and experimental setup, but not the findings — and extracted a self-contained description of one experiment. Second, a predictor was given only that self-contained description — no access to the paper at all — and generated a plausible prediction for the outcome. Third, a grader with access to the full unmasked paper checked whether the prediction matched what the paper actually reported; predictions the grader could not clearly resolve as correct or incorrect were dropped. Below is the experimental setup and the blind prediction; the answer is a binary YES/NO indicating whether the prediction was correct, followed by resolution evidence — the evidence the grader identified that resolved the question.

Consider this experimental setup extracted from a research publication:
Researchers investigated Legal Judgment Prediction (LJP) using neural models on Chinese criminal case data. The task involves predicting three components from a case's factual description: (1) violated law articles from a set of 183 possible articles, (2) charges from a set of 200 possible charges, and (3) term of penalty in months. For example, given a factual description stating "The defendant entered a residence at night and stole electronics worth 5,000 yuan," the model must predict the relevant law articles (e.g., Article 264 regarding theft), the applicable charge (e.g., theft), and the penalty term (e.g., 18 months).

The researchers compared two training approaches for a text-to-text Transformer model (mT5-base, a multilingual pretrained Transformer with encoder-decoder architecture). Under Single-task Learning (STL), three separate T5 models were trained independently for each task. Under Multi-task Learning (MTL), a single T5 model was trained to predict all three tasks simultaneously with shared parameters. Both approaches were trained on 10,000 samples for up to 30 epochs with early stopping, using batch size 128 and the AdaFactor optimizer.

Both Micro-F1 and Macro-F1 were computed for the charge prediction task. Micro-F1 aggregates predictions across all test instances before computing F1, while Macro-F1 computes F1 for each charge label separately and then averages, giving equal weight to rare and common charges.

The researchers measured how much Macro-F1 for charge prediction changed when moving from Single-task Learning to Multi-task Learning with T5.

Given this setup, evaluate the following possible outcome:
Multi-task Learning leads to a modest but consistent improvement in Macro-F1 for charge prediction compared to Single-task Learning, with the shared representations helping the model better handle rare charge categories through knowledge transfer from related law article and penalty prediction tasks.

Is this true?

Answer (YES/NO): NO